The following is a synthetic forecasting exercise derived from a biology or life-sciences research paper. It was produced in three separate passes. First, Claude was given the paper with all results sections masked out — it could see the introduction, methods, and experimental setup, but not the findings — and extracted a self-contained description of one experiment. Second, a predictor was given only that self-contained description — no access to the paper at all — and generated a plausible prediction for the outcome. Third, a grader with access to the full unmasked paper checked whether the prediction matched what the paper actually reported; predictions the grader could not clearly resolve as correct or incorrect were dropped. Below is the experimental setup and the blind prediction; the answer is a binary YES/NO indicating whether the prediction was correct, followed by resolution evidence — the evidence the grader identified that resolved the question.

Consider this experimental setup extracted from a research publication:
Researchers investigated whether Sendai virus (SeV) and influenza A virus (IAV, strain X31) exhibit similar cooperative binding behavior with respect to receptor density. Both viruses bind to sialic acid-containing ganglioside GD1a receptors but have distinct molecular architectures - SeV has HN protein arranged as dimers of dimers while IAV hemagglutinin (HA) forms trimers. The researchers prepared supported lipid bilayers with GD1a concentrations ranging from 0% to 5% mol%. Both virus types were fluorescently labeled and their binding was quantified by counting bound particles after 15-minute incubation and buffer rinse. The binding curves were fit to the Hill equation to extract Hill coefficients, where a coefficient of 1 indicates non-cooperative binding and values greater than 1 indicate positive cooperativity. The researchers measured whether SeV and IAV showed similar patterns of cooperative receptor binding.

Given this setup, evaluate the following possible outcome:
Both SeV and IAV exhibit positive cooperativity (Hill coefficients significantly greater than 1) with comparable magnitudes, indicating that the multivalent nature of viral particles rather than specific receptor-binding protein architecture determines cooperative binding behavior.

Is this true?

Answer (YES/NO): YES